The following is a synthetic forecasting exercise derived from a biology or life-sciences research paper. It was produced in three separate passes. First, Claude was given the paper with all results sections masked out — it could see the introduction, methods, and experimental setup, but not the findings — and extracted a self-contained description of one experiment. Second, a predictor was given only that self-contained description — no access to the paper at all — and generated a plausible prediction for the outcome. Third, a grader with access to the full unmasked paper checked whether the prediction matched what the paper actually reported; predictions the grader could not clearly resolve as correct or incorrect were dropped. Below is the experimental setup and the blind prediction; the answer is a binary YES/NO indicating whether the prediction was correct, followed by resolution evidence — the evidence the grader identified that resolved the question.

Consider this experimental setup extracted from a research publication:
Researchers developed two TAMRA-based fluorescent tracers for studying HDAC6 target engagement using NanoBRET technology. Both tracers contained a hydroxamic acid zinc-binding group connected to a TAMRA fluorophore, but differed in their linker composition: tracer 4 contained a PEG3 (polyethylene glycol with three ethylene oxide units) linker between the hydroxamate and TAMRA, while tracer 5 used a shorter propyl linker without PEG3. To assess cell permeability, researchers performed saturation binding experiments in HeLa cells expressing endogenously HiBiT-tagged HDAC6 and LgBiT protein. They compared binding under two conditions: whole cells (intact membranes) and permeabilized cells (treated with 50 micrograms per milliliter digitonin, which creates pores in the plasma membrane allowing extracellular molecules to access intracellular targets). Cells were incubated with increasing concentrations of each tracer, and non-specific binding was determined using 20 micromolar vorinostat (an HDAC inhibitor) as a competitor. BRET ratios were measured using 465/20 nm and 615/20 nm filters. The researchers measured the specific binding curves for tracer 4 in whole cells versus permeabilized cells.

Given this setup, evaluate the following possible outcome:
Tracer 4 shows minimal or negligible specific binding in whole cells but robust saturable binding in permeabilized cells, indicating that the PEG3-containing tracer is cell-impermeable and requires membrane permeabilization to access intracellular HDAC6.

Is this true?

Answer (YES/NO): NO